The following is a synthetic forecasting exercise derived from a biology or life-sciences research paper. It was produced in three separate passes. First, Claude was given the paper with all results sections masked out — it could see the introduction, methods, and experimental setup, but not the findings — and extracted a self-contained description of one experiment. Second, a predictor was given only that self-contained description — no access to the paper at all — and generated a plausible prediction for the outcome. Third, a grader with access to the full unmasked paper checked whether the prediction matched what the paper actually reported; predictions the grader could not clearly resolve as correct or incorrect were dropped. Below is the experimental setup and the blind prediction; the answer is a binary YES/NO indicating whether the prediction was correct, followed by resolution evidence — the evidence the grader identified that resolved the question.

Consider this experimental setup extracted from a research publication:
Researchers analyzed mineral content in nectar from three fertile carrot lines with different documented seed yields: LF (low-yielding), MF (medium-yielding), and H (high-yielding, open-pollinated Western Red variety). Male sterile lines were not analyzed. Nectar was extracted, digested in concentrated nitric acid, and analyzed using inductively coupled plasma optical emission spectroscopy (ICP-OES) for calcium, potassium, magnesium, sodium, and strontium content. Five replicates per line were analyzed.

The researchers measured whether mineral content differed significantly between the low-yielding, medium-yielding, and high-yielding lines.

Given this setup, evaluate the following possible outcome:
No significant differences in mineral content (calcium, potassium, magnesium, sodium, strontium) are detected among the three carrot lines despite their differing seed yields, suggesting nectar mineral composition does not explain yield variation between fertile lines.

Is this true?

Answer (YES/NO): NO